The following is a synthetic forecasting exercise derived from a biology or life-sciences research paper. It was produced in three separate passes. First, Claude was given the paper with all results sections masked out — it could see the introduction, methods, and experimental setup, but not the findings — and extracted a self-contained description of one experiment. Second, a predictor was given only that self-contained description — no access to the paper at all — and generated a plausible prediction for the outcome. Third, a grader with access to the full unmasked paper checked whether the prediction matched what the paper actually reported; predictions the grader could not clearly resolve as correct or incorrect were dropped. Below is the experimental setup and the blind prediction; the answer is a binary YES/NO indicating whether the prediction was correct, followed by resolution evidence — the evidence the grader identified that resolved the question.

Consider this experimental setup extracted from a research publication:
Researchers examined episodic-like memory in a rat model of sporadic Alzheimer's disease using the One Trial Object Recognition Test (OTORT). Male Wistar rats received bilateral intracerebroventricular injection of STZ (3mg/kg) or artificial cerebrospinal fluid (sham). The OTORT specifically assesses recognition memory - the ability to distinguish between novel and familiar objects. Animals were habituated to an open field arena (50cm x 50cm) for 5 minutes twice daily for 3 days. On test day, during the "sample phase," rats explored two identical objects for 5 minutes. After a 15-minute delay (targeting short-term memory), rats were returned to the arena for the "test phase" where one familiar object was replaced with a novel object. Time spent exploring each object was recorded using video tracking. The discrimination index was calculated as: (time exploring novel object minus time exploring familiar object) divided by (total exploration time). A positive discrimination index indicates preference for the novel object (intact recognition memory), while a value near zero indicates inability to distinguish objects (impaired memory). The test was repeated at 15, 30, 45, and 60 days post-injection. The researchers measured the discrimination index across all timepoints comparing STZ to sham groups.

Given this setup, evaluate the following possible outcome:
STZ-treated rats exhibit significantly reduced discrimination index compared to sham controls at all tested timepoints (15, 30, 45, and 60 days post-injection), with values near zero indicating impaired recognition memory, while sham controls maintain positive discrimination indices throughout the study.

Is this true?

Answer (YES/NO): YES